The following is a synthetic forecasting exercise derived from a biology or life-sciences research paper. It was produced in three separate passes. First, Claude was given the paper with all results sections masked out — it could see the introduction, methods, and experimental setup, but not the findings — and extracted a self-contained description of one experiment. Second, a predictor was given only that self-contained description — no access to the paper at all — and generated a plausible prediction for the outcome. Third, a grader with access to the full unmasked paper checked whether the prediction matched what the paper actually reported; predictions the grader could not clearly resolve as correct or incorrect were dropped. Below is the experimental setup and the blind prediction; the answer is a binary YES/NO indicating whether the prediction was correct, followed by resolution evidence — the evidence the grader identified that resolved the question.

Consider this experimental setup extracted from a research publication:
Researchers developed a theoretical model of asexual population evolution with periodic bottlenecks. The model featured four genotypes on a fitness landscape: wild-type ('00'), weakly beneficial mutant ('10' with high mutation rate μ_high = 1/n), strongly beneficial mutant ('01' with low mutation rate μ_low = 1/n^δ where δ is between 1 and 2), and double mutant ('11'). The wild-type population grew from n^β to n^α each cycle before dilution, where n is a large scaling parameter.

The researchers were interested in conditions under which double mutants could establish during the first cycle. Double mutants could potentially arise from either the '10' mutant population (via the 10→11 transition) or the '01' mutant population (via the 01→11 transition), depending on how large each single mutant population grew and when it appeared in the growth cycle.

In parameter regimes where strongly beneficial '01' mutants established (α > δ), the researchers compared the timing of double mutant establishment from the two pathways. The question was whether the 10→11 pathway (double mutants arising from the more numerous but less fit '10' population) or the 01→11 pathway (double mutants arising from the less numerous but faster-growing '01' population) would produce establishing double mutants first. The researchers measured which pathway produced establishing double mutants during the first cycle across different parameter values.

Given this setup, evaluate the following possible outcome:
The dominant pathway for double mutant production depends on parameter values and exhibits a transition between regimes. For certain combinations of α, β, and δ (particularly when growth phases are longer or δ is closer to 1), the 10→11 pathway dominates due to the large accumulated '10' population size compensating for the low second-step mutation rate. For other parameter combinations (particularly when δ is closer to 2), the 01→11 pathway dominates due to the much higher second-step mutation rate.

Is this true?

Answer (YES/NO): NO